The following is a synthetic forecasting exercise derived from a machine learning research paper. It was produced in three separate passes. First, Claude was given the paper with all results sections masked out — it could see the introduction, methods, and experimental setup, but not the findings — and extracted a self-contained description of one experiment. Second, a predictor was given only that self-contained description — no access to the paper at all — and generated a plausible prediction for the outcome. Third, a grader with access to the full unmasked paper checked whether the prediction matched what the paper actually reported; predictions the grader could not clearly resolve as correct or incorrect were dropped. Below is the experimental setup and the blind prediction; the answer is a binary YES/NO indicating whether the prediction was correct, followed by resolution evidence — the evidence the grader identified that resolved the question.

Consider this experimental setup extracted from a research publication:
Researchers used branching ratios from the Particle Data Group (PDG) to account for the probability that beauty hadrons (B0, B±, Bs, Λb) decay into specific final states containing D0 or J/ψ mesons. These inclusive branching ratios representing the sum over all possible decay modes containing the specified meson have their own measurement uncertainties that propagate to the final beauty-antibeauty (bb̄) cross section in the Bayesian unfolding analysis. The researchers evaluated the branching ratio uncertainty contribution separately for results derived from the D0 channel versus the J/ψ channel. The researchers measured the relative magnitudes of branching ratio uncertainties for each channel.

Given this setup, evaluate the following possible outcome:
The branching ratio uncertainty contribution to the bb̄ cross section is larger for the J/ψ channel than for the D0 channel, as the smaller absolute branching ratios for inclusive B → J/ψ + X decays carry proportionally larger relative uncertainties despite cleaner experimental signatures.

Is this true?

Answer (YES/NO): YES